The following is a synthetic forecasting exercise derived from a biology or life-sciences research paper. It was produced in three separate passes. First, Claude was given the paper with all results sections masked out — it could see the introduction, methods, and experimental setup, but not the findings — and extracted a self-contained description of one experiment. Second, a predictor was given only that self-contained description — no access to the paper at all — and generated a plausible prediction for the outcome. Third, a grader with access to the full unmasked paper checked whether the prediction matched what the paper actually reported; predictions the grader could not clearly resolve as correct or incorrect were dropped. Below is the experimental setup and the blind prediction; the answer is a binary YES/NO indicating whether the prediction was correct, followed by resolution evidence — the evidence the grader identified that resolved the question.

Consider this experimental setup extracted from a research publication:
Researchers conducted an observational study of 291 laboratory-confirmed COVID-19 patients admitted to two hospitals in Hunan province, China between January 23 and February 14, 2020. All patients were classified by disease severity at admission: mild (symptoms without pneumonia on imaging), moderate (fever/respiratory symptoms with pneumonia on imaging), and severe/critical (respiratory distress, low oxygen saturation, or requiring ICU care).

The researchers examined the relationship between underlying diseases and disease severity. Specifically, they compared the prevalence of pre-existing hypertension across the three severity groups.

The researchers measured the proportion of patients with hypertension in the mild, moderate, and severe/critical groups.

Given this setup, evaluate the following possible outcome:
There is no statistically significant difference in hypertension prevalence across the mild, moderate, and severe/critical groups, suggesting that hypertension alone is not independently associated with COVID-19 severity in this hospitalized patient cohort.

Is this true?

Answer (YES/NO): NO